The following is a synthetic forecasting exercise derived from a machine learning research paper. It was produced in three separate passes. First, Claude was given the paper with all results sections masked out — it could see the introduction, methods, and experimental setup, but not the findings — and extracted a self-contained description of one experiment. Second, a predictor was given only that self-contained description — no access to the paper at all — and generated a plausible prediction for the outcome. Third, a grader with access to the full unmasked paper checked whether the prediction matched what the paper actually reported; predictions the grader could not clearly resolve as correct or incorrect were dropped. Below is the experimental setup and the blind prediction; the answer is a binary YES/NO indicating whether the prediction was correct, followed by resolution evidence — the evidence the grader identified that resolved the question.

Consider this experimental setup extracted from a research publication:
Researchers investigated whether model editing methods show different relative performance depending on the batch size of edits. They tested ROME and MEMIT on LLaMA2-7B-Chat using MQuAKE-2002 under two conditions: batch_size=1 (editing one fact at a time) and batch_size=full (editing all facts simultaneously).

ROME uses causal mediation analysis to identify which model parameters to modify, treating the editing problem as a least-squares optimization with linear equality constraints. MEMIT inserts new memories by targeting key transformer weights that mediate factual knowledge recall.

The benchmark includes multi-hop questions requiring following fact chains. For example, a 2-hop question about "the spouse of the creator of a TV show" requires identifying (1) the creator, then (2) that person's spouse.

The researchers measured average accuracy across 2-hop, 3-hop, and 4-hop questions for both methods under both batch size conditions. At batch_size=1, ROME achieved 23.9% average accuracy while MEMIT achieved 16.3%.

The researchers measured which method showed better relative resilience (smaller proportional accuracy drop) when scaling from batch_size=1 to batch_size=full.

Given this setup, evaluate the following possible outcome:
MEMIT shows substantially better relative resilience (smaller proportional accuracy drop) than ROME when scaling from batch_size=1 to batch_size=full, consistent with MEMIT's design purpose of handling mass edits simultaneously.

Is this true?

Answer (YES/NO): YES